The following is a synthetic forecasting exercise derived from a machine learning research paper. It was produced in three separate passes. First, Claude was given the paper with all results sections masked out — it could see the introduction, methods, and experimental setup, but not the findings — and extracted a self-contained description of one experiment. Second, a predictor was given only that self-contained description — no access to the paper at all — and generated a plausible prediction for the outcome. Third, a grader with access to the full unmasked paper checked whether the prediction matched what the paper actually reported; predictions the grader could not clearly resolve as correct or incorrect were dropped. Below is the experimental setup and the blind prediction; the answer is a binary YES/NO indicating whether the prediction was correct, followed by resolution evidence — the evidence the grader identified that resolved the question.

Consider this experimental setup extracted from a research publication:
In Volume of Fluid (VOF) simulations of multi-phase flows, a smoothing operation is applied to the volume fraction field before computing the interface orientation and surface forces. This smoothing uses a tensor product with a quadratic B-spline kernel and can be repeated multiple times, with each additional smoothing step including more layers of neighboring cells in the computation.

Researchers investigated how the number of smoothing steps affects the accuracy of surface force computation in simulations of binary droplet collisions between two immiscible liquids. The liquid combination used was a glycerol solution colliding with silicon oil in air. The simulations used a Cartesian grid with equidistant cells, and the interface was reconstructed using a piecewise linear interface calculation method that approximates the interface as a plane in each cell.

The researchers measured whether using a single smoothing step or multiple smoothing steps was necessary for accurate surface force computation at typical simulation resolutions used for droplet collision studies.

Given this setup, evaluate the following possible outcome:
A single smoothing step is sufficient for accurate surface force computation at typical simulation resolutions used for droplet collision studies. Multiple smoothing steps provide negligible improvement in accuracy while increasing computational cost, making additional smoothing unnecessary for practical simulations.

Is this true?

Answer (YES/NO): YES